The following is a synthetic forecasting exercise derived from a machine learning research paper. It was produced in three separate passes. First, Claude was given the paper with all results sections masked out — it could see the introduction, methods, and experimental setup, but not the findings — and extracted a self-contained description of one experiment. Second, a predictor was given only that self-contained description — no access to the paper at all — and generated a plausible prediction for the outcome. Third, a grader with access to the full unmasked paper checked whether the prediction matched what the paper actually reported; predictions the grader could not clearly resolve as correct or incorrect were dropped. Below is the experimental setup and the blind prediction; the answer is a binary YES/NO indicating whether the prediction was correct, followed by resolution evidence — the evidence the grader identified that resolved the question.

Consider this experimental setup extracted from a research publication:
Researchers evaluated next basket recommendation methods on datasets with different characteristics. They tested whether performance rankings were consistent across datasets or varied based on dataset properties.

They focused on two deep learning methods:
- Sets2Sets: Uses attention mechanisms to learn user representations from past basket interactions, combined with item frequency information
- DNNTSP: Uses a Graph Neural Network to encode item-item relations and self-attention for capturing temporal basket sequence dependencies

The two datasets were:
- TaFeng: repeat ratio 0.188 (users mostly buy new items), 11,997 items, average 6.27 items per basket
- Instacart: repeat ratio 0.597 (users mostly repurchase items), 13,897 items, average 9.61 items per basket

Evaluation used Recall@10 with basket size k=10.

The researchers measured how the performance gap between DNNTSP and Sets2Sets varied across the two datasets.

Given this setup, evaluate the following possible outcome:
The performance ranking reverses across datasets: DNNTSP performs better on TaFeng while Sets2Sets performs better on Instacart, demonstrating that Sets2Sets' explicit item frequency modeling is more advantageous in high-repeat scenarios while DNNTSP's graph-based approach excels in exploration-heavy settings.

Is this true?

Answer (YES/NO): NO